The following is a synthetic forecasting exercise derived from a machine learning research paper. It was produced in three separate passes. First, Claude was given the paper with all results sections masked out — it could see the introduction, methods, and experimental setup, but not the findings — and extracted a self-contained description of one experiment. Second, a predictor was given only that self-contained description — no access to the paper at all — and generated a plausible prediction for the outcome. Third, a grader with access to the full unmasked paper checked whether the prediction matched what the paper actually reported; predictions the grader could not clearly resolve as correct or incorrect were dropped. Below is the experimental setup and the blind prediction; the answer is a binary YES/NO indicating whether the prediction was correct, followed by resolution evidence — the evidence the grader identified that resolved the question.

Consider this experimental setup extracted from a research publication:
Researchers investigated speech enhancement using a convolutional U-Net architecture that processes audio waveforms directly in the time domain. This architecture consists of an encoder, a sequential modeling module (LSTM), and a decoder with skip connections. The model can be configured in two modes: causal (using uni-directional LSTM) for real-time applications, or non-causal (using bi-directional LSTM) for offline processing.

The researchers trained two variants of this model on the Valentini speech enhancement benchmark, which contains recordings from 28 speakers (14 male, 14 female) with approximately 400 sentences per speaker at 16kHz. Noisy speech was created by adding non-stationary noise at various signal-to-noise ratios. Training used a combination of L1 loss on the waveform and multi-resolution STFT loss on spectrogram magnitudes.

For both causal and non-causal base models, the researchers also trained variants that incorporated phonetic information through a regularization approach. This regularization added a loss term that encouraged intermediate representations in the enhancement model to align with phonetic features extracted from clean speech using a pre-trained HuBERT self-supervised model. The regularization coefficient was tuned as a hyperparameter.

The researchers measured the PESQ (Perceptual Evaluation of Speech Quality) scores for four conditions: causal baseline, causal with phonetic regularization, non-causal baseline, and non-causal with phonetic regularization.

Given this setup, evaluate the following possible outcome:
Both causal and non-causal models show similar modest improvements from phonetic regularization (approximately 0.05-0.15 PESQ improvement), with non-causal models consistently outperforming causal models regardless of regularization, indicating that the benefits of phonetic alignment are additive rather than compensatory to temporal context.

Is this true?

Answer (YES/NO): NO